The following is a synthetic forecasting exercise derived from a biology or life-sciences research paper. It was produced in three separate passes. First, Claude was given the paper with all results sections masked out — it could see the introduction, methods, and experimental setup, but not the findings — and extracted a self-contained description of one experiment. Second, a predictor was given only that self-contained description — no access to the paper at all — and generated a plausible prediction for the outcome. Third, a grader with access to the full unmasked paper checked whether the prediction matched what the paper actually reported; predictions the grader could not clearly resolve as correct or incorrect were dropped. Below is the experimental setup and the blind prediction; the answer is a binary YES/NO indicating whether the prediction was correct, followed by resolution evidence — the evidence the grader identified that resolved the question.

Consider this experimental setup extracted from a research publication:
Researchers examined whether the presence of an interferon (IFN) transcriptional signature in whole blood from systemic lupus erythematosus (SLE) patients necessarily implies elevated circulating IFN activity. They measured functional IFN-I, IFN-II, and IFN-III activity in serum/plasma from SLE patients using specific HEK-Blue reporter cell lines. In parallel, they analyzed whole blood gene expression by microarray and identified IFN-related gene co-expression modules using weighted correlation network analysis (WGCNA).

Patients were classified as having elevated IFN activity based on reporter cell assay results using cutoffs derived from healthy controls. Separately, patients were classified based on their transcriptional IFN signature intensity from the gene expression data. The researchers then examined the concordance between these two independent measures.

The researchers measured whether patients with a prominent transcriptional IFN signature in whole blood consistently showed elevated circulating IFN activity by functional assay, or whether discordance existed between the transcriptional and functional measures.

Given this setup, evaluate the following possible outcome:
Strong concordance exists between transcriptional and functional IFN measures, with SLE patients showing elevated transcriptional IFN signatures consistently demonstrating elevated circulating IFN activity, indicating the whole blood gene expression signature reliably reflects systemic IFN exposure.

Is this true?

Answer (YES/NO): NO